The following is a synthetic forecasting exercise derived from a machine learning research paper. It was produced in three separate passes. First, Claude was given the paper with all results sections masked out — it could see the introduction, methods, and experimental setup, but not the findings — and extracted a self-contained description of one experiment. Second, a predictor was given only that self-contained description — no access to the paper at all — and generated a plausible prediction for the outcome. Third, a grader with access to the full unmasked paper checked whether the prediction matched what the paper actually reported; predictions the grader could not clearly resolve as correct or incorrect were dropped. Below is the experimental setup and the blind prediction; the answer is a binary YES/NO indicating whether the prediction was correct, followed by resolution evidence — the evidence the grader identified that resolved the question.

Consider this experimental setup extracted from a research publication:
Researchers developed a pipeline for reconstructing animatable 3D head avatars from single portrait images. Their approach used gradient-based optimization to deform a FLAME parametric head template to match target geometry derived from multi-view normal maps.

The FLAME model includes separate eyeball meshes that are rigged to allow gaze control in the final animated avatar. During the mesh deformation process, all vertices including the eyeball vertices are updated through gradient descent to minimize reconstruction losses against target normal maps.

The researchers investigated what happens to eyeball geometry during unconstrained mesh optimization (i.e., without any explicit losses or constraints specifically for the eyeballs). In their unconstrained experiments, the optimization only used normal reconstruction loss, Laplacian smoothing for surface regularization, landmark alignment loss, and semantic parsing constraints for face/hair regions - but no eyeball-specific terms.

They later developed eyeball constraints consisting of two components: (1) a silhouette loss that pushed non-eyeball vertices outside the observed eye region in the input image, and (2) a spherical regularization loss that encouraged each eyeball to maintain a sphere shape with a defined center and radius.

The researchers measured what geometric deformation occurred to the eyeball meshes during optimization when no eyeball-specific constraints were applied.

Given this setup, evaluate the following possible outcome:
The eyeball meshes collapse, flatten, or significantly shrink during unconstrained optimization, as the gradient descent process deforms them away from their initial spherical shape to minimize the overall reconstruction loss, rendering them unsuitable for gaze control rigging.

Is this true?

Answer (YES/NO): NO